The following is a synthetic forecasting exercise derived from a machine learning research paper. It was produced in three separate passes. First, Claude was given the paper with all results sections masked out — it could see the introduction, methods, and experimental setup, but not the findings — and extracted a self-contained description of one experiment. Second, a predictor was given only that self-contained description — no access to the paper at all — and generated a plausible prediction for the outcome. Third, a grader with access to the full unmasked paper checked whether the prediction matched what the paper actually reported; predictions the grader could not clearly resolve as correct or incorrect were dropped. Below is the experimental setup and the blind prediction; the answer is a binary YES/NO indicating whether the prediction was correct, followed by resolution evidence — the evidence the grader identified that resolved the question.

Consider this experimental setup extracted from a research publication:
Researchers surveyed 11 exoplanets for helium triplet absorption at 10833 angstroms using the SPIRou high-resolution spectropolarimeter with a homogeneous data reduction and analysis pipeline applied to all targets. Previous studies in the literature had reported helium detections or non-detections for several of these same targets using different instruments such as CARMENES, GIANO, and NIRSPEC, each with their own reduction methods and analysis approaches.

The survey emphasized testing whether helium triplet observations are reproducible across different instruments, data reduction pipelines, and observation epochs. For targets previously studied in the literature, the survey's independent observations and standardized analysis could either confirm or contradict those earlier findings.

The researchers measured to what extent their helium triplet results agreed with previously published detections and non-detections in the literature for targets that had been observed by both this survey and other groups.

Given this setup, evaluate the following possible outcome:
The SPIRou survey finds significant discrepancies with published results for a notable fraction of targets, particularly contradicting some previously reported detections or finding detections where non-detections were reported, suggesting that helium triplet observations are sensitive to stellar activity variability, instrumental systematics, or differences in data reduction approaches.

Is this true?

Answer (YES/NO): YES